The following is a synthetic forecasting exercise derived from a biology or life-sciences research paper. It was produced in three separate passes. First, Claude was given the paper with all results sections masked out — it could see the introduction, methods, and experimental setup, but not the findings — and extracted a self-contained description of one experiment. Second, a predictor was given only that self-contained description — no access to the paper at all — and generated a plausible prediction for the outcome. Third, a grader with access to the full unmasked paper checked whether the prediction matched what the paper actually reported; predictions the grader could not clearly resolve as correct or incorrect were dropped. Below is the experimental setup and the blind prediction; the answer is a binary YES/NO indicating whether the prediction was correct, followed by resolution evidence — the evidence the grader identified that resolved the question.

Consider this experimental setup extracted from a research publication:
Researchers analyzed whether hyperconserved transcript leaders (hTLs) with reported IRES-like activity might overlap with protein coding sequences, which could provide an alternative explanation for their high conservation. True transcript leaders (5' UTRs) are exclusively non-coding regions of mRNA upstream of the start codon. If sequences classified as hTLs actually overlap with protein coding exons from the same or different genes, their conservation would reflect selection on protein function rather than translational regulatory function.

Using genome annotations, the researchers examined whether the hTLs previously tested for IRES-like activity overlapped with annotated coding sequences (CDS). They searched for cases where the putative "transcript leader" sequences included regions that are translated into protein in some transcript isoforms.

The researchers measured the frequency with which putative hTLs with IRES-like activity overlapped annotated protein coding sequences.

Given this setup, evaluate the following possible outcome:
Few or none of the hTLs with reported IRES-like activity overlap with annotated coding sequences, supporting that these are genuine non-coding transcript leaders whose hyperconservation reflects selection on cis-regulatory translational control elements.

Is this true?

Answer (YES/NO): NO